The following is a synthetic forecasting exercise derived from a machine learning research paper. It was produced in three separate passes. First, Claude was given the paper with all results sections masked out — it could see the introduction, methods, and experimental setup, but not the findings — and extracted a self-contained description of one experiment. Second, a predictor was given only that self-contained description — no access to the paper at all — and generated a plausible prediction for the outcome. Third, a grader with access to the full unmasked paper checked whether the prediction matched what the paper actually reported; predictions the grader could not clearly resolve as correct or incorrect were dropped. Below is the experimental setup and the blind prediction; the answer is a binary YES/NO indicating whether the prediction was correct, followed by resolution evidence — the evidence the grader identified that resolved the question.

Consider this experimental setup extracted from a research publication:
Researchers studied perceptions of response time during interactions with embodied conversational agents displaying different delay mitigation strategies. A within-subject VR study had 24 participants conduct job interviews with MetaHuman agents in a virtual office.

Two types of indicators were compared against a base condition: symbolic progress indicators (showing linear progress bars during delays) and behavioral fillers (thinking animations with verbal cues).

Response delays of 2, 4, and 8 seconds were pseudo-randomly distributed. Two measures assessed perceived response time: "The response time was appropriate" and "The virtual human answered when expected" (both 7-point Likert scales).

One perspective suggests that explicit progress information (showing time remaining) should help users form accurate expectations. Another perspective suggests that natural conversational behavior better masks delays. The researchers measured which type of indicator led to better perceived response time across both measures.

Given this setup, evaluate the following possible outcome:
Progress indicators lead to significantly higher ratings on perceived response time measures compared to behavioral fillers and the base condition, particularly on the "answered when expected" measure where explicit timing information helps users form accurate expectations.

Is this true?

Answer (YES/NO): NO